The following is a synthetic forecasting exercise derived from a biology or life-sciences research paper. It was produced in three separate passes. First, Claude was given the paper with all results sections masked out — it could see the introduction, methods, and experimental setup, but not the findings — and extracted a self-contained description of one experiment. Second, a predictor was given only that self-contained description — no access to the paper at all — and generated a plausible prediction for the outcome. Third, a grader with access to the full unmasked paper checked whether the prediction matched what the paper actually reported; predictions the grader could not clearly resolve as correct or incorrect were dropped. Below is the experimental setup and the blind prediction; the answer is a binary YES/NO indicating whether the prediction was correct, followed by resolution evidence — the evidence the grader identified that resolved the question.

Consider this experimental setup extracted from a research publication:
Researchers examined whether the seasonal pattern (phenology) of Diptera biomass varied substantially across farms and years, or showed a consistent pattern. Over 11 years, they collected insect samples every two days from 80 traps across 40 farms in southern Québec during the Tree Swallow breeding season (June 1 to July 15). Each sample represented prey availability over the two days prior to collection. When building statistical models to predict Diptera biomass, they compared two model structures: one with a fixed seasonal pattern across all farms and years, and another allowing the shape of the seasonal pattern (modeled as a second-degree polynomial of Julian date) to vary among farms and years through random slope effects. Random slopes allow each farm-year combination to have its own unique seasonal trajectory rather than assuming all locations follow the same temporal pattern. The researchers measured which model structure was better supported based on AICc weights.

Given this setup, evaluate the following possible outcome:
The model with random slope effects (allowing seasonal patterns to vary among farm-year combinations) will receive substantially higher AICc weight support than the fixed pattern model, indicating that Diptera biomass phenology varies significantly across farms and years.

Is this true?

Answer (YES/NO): YES